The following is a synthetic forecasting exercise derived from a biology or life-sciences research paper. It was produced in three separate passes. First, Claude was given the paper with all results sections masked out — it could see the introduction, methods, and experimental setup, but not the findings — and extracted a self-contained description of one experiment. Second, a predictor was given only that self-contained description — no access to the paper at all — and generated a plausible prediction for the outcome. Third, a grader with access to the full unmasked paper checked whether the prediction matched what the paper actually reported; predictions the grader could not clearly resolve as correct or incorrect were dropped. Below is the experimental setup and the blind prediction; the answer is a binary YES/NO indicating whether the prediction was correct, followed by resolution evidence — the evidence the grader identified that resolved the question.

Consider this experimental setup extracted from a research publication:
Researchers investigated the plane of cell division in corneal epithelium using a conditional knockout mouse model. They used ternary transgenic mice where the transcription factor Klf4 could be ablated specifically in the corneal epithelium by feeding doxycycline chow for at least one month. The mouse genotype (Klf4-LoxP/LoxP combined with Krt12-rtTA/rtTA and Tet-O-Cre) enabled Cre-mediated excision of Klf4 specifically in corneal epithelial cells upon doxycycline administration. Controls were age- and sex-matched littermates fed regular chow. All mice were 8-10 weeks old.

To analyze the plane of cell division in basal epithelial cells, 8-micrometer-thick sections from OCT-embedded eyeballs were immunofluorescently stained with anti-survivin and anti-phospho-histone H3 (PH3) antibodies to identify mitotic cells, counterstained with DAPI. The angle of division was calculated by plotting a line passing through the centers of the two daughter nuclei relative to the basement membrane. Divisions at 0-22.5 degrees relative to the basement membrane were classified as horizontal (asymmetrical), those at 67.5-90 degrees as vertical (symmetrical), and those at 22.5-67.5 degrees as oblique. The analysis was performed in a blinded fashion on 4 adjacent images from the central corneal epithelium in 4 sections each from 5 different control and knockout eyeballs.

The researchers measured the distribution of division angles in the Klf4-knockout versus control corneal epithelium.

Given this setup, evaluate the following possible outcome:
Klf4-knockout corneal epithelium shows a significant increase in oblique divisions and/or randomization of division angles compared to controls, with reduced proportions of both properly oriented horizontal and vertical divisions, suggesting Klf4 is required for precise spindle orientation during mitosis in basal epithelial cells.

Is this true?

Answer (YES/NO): NO